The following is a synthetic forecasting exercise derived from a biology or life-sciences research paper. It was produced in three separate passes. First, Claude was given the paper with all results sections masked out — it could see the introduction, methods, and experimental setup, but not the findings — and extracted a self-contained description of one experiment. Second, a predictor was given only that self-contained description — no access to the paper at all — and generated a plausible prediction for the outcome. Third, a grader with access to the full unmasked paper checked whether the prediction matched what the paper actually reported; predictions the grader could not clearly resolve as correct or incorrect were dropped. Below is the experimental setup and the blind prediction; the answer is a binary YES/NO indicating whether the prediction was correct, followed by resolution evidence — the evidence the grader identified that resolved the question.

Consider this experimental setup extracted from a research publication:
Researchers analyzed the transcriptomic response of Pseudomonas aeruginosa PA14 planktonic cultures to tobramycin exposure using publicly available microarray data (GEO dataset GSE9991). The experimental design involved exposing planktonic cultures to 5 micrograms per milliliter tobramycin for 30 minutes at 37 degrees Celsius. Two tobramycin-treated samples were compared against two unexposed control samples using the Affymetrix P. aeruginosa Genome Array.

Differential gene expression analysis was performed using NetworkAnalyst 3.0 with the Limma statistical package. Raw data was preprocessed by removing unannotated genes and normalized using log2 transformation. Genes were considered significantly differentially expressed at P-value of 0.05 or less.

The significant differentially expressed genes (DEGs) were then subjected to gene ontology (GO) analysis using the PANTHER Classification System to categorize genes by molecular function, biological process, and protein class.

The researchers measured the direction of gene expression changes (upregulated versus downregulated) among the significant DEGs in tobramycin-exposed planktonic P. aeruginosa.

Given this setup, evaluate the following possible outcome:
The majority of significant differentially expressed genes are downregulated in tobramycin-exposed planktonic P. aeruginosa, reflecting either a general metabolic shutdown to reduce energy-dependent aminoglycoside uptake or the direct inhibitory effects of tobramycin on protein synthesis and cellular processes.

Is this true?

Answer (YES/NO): YES